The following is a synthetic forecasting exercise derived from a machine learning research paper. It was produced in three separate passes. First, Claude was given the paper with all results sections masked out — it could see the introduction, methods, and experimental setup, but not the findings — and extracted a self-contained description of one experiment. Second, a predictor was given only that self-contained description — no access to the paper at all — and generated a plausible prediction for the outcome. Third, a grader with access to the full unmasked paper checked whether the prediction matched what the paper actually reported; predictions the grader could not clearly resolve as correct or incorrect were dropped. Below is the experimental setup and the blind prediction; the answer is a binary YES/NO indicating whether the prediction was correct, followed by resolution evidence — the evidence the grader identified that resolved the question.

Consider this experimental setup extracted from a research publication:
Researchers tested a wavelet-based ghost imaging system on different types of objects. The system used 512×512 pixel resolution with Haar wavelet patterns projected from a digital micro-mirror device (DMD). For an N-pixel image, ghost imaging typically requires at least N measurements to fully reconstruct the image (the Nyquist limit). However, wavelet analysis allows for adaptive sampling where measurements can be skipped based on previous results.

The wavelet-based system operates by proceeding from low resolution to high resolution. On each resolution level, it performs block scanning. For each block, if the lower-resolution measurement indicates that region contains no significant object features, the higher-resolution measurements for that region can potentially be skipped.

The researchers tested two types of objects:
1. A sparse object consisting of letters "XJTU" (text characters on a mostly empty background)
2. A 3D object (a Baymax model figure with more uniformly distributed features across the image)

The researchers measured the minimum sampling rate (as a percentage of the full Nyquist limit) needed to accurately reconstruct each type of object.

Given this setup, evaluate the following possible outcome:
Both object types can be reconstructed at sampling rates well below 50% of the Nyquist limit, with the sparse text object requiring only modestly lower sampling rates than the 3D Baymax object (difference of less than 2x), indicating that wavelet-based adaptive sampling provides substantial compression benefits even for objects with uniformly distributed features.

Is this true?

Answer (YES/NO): NO